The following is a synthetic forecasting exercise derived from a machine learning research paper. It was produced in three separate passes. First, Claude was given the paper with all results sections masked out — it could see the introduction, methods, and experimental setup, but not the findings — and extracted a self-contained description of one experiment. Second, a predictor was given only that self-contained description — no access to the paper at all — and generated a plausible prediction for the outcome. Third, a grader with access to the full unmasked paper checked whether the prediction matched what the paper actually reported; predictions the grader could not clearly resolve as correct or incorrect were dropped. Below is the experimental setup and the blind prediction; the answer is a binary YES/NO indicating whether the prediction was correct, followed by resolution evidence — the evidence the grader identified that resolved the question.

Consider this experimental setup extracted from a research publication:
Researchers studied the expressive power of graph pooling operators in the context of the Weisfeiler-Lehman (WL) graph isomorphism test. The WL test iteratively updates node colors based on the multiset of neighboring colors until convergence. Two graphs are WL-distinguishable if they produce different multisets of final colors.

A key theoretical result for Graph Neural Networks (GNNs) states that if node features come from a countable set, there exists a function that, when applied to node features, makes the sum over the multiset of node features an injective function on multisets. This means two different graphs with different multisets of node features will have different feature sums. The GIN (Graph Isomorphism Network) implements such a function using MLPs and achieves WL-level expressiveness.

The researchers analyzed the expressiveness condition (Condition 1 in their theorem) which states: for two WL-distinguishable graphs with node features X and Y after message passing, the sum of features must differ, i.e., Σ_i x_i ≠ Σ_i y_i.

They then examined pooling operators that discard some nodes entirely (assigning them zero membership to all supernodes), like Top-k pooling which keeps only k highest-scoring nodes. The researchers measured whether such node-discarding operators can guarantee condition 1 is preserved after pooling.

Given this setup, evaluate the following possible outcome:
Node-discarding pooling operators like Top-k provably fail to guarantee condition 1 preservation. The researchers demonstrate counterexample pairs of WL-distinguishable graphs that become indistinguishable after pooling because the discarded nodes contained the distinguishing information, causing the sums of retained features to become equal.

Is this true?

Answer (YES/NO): NO